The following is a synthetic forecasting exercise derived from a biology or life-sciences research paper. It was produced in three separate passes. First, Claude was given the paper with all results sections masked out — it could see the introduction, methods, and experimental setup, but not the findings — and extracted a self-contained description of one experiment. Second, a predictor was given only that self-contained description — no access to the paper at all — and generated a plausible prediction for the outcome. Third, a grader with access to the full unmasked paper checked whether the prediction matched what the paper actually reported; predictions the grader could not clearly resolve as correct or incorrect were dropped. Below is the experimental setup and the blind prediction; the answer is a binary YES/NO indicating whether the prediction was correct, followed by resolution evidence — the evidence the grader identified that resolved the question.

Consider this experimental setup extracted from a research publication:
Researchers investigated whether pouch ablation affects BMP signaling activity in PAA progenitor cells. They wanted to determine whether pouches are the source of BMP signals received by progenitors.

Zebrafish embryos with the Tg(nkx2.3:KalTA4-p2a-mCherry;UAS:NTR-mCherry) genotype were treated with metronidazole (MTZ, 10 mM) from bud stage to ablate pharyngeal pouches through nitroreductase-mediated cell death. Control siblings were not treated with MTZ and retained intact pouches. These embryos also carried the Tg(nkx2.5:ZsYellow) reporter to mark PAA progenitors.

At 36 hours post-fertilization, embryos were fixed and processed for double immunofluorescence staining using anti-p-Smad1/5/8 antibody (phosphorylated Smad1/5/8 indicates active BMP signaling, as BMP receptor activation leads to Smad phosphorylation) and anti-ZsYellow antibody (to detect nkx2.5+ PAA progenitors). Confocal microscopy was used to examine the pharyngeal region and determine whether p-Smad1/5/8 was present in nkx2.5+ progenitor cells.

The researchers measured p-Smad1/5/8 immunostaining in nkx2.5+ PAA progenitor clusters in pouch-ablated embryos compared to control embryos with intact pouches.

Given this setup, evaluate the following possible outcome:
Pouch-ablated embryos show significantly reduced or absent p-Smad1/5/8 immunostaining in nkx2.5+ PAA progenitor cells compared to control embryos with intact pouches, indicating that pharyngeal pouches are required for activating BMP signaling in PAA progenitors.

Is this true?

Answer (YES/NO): YES